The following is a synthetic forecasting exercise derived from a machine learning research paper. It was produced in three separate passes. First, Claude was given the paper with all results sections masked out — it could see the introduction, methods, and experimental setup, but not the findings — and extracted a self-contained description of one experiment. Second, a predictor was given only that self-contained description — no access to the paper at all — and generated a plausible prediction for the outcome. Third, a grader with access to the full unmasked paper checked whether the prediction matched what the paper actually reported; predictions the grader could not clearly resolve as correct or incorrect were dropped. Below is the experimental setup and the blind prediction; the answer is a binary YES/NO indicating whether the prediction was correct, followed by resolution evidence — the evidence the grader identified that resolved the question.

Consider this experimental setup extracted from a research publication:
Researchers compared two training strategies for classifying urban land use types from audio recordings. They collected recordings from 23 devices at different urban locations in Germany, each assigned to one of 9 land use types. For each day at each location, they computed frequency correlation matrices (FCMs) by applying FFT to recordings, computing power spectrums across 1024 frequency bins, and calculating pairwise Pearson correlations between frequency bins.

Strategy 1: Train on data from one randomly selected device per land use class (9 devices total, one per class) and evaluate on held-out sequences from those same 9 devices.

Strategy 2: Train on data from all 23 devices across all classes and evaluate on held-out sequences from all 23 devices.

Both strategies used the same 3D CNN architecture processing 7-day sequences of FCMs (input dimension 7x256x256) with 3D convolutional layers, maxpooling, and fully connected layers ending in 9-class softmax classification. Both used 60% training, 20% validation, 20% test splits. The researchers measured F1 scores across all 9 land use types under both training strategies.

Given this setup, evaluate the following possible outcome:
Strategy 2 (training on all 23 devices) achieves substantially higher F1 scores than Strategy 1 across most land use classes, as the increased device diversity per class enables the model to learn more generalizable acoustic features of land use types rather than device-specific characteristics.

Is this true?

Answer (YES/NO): NO